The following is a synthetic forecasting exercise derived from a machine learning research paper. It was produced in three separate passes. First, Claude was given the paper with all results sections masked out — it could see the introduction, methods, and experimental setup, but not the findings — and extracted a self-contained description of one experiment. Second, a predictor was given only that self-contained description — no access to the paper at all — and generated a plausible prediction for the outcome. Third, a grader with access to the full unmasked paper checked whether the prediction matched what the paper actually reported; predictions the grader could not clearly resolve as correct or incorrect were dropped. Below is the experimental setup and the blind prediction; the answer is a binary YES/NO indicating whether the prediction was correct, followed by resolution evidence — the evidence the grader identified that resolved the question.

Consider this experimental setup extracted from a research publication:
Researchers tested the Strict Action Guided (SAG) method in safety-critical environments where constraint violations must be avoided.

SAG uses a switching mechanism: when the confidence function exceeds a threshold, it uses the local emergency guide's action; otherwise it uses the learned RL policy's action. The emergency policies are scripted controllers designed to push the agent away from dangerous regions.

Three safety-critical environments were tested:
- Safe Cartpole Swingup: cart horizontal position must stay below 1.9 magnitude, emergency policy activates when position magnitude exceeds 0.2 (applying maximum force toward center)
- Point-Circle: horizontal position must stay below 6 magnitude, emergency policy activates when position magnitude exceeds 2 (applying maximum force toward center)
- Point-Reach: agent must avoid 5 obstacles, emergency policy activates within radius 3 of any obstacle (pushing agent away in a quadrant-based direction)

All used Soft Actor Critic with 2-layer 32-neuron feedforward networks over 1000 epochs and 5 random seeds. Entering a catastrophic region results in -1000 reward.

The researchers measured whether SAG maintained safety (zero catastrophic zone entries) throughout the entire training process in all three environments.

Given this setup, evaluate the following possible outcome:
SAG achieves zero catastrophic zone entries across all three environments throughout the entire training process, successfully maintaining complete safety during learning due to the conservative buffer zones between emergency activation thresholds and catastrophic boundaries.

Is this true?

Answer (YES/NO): YES